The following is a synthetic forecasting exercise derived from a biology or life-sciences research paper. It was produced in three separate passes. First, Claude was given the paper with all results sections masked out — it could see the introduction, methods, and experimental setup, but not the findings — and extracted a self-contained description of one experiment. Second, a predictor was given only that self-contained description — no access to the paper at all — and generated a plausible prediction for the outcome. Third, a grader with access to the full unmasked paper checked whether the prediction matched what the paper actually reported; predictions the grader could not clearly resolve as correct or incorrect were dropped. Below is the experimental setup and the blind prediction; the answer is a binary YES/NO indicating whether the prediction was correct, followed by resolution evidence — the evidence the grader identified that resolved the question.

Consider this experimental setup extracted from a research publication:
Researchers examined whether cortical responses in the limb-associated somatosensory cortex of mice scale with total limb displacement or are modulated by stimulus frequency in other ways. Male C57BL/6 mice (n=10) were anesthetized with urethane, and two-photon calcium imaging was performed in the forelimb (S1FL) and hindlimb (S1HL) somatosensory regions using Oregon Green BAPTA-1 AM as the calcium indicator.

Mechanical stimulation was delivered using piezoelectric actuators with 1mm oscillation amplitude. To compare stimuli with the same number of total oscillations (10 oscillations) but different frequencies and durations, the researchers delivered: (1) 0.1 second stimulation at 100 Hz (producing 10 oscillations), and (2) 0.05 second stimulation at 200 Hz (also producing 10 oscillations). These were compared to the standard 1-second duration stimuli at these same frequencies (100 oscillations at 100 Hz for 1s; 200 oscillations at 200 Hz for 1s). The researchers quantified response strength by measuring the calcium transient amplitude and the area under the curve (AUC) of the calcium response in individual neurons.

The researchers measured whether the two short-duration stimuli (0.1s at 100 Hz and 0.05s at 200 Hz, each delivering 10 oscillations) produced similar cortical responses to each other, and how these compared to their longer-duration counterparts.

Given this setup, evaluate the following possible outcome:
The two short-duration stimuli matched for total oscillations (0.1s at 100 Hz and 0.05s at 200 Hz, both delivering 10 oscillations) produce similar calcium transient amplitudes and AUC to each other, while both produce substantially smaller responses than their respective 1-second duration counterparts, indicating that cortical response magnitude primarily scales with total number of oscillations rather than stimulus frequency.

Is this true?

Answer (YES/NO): NO